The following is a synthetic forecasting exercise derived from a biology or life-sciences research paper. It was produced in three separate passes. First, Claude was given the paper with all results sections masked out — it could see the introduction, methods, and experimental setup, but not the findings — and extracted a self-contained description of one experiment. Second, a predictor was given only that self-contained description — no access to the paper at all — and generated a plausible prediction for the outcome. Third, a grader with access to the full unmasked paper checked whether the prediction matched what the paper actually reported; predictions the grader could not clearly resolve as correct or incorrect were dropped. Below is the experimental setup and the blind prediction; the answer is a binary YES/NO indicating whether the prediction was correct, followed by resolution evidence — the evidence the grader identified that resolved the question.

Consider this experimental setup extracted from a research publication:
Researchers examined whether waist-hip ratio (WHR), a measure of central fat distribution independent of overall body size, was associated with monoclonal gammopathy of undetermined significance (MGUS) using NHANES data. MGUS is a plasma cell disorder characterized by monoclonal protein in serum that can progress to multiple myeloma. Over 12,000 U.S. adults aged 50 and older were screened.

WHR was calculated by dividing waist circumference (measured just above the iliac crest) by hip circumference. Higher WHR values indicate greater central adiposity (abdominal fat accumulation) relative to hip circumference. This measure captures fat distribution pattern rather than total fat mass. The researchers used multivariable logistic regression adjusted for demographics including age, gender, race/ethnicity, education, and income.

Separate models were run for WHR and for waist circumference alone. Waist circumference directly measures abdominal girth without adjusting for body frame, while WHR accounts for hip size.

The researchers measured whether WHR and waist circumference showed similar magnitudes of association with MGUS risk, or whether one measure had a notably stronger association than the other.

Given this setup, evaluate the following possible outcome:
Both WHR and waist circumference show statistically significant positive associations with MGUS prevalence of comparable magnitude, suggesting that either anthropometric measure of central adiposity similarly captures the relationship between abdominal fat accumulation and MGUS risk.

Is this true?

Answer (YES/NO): NO